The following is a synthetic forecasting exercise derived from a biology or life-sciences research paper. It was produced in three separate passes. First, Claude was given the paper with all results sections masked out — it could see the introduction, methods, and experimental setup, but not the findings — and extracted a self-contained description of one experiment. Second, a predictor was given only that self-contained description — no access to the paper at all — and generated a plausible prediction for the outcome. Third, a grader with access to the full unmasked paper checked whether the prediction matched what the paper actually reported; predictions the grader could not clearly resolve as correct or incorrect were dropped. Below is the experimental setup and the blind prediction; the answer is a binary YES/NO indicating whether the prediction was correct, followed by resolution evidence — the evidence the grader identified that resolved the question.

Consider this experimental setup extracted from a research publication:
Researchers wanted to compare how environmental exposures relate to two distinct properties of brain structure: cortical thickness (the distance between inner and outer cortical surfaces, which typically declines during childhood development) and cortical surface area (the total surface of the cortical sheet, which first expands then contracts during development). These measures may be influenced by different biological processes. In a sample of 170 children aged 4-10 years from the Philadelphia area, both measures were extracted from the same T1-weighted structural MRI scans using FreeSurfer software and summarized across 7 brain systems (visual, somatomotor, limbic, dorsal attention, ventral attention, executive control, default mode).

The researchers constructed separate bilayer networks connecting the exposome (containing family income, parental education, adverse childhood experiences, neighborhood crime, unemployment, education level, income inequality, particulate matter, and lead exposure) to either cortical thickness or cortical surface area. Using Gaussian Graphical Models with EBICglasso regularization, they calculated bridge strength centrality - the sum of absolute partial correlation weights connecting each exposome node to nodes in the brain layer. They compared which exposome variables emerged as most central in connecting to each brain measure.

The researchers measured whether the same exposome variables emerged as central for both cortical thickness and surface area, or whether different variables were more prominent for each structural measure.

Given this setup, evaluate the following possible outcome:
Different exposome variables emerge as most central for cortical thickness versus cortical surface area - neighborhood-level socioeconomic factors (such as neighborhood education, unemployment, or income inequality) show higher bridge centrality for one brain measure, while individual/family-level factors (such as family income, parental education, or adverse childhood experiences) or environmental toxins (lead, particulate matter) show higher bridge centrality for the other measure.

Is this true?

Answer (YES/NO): NO